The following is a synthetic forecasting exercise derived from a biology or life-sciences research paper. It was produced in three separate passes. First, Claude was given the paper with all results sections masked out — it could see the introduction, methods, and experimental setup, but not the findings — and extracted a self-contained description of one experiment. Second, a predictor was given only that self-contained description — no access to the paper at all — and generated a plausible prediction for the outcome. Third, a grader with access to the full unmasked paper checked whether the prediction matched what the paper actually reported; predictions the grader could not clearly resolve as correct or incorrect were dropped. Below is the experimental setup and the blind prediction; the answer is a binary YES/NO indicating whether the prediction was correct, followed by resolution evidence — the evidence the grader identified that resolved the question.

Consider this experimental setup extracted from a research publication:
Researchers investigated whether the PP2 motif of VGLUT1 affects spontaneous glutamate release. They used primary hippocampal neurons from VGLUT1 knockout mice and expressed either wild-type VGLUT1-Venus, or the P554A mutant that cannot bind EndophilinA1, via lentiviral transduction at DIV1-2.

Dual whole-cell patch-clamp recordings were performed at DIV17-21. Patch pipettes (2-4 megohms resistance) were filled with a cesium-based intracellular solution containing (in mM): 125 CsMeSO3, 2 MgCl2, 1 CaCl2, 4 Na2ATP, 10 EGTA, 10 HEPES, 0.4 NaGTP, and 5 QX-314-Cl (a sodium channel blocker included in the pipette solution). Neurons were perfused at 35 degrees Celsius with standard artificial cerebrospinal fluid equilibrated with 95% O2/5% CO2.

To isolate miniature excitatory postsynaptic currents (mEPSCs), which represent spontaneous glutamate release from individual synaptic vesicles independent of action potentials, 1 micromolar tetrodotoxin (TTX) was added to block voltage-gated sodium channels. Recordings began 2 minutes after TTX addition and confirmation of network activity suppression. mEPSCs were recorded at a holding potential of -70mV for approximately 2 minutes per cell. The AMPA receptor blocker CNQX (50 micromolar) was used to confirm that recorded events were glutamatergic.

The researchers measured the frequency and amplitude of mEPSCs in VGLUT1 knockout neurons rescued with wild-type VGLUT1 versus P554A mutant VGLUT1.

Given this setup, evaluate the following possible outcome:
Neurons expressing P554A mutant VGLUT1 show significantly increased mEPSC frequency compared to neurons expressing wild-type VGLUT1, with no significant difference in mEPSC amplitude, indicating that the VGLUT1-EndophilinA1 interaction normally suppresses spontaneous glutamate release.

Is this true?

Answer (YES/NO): YES